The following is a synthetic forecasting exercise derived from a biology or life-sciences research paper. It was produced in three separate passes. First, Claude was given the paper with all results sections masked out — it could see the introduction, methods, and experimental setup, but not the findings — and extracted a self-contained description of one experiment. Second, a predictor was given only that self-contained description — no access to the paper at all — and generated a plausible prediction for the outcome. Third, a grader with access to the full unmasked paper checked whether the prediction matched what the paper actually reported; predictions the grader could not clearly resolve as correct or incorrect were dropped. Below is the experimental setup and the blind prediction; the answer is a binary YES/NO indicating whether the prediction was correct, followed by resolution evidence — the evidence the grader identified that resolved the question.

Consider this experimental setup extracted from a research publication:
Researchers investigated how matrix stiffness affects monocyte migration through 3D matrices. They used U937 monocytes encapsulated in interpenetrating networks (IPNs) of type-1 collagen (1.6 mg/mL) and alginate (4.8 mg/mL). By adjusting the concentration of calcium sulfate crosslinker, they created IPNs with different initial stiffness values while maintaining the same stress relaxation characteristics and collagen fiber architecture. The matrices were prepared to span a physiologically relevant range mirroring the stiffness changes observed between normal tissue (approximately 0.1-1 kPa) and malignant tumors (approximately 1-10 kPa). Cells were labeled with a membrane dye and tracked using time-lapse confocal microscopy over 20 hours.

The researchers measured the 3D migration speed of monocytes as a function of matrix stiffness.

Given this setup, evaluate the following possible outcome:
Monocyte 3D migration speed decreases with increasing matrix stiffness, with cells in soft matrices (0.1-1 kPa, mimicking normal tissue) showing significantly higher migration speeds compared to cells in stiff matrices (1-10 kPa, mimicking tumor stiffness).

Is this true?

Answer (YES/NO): NO